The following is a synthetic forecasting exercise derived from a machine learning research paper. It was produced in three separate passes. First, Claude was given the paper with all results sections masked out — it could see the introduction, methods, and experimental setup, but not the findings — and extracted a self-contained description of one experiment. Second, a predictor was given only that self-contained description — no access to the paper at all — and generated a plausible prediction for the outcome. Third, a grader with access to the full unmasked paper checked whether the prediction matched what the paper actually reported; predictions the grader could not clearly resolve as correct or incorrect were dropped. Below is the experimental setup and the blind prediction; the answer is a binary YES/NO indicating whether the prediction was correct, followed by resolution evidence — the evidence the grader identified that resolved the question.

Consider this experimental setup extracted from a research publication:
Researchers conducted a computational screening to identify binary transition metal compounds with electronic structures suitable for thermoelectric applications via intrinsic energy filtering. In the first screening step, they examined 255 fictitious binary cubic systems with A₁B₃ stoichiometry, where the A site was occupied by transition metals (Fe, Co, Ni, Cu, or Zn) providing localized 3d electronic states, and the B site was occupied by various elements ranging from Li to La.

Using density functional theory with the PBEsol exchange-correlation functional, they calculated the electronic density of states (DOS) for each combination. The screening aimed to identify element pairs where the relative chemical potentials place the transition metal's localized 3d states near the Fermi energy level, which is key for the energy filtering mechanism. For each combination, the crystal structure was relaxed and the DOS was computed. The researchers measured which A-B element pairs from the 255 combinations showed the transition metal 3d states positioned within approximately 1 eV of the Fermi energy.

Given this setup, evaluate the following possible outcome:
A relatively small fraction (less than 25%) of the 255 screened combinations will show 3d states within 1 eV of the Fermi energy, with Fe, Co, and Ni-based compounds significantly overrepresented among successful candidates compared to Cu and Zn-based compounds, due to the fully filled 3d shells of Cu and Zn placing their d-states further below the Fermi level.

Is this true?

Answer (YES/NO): YES